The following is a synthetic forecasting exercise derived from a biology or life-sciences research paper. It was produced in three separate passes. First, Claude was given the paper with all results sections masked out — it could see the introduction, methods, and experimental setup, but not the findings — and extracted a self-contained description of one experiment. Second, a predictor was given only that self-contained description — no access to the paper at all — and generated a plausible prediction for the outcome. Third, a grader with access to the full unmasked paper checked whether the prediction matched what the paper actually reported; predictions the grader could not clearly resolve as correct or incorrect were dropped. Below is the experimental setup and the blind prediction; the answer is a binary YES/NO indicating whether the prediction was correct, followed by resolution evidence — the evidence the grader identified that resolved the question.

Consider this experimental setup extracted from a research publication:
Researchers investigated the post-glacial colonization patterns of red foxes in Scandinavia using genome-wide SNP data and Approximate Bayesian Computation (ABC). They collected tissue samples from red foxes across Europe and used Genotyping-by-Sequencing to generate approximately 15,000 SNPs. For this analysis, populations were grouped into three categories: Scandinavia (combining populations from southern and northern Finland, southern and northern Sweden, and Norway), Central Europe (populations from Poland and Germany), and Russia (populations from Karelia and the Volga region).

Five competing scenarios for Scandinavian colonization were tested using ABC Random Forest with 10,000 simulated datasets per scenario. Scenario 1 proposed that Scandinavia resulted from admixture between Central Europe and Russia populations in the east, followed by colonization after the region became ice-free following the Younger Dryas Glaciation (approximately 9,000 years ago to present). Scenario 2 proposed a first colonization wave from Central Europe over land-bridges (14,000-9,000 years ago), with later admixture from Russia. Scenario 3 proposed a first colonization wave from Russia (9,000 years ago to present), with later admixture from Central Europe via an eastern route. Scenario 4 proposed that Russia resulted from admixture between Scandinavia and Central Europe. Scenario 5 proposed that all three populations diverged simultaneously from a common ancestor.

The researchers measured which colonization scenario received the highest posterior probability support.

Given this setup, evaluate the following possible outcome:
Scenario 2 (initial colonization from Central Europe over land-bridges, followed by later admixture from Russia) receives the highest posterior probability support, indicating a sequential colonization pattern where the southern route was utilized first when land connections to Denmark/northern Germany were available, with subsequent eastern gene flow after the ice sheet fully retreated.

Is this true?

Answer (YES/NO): NO